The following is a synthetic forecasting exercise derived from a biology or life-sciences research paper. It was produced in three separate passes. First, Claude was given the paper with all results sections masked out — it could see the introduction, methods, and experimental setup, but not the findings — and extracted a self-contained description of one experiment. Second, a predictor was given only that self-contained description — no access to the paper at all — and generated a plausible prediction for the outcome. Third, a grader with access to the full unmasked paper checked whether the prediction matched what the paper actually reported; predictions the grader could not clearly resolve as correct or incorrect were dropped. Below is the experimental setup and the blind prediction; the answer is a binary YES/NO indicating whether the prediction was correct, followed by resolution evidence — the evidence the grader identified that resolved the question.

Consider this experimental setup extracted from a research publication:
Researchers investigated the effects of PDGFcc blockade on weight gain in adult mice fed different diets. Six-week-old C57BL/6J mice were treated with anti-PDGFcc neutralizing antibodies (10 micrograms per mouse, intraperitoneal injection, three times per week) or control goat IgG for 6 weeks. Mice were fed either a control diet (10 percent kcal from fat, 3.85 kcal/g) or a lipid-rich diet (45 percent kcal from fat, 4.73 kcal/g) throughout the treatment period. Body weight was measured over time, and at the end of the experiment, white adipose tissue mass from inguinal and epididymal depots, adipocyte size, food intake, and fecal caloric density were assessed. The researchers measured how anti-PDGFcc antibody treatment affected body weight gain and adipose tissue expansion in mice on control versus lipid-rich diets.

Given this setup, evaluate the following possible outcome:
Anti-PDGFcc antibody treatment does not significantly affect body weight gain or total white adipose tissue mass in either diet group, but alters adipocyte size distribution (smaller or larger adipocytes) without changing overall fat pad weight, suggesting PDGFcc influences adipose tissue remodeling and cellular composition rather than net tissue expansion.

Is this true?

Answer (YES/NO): NO